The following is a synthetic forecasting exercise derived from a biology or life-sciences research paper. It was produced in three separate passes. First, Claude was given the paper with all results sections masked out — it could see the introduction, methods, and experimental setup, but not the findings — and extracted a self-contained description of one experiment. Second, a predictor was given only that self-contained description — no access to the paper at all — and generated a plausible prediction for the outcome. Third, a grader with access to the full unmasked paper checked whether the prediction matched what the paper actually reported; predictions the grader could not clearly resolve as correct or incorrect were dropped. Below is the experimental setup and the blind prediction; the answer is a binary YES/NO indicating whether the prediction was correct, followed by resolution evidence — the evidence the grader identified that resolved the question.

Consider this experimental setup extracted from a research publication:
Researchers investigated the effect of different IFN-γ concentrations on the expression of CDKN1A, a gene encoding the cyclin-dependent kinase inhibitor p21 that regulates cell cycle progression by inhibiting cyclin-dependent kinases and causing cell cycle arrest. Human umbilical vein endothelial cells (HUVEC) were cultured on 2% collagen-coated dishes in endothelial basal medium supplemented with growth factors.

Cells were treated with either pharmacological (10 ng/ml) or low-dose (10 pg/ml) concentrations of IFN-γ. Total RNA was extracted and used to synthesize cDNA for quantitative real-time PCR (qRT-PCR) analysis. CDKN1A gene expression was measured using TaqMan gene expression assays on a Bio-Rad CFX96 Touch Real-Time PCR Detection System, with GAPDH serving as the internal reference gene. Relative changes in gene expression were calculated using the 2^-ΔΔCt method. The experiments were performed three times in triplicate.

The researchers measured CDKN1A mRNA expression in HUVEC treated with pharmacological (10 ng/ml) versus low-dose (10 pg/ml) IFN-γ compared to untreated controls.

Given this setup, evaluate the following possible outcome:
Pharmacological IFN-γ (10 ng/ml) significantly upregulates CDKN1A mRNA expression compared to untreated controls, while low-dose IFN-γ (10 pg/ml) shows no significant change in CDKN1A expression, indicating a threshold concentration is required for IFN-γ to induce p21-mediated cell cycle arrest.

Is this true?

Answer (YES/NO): YES